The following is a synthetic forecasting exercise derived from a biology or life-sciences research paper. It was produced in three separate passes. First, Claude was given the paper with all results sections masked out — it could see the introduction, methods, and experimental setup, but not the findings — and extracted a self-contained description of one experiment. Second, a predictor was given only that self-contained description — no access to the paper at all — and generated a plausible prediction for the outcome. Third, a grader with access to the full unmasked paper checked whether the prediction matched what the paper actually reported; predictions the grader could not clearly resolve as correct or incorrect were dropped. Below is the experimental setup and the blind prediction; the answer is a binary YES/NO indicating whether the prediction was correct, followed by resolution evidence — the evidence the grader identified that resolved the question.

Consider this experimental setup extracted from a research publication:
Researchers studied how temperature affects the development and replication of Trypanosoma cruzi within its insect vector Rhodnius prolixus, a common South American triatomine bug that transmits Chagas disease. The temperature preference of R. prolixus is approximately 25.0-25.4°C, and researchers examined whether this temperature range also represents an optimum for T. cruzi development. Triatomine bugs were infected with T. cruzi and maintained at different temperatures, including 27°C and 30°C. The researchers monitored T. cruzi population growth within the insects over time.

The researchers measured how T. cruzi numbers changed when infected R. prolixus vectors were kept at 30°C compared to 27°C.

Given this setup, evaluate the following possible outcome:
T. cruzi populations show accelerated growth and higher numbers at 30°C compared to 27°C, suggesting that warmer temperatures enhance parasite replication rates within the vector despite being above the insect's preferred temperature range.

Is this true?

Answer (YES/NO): YES